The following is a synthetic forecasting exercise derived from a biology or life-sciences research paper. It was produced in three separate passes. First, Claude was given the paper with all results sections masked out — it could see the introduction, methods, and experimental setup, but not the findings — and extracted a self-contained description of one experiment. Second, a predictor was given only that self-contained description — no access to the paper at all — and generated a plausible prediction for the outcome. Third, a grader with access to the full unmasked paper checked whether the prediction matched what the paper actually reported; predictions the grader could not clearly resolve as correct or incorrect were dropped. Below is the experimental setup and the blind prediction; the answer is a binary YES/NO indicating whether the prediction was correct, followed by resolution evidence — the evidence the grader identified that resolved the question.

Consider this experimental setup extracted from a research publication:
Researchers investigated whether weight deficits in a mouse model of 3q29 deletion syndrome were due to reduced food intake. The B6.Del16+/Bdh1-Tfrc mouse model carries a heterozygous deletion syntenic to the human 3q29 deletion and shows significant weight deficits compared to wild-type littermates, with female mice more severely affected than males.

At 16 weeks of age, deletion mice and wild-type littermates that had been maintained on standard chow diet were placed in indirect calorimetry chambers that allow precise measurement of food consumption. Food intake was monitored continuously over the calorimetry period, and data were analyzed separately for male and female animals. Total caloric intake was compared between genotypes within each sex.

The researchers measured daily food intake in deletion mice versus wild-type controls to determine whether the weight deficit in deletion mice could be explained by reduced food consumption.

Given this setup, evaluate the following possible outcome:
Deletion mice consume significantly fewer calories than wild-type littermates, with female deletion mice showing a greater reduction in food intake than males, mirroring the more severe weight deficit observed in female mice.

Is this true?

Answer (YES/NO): NO